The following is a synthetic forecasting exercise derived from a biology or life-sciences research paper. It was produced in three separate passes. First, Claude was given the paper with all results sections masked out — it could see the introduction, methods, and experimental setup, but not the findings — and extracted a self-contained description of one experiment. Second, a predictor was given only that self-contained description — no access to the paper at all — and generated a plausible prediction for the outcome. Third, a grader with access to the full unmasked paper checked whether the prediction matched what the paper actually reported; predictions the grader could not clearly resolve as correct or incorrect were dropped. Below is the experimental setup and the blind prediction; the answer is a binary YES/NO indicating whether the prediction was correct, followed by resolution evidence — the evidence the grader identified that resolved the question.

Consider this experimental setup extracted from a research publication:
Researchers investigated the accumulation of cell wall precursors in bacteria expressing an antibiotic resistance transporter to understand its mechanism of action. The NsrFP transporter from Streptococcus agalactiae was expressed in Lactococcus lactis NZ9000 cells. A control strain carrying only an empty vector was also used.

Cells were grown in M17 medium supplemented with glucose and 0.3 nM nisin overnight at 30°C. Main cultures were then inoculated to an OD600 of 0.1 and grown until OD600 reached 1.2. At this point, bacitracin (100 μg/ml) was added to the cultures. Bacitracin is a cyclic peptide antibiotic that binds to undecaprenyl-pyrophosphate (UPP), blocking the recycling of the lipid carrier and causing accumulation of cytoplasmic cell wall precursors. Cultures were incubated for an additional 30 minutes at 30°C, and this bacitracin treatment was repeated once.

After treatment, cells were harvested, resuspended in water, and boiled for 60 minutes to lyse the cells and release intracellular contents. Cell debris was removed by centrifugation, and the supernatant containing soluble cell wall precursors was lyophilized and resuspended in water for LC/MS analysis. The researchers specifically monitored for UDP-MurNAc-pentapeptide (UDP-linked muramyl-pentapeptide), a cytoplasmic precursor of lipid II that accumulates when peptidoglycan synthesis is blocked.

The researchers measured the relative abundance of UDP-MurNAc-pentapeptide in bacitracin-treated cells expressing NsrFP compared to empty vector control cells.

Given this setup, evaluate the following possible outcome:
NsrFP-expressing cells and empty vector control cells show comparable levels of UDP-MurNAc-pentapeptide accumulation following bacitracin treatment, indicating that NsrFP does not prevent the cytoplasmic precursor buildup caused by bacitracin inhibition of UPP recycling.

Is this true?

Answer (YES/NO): NO